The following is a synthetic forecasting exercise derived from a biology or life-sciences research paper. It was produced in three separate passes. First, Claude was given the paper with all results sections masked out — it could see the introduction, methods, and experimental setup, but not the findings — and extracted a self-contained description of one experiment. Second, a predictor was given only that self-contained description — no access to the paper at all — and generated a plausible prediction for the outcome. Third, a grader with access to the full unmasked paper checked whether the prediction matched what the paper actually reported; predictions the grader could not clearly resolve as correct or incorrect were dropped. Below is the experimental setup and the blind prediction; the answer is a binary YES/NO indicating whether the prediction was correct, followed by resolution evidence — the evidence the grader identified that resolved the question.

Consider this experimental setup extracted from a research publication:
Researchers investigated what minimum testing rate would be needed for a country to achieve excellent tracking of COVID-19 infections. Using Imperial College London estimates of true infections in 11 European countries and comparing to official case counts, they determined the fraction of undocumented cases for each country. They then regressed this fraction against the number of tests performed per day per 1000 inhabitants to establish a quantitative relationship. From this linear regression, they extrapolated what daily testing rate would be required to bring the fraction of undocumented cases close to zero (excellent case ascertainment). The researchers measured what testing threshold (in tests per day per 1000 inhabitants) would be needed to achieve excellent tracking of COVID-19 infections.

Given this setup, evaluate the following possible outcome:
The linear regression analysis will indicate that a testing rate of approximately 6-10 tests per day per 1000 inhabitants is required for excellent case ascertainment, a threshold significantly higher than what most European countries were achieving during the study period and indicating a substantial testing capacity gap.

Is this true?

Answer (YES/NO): NO